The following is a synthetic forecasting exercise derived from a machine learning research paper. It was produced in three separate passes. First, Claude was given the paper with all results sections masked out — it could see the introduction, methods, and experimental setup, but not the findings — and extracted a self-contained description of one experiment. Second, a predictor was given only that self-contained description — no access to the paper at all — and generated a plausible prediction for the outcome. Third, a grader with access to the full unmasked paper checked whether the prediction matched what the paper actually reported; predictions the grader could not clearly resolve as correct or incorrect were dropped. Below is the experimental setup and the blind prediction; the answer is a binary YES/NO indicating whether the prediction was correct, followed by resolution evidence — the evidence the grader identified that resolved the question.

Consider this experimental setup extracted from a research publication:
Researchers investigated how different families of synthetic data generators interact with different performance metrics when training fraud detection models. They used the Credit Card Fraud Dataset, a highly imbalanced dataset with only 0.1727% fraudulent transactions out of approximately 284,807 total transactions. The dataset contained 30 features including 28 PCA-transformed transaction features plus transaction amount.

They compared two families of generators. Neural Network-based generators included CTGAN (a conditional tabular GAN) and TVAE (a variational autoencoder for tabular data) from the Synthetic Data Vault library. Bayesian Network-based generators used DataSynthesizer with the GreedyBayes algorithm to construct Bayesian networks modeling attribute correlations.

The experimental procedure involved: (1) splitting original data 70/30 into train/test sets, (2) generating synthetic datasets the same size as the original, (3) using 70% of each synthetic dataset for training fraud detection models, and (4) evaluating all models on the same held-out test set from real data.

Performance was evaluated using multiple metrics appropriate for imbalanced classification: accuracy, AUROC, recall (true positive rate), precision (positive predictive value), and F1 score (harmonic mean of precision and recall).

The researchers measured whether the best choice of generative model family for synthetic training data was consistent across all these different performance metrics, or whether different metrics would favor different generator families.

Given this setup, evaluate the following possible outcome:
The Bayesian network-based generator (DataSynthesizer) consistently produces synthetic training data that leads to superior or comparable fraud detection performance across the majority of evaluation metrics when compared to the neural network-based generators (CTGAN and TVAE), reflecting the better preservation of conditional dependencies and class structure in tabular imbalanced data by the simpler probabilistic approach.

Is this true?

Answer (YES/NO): NO